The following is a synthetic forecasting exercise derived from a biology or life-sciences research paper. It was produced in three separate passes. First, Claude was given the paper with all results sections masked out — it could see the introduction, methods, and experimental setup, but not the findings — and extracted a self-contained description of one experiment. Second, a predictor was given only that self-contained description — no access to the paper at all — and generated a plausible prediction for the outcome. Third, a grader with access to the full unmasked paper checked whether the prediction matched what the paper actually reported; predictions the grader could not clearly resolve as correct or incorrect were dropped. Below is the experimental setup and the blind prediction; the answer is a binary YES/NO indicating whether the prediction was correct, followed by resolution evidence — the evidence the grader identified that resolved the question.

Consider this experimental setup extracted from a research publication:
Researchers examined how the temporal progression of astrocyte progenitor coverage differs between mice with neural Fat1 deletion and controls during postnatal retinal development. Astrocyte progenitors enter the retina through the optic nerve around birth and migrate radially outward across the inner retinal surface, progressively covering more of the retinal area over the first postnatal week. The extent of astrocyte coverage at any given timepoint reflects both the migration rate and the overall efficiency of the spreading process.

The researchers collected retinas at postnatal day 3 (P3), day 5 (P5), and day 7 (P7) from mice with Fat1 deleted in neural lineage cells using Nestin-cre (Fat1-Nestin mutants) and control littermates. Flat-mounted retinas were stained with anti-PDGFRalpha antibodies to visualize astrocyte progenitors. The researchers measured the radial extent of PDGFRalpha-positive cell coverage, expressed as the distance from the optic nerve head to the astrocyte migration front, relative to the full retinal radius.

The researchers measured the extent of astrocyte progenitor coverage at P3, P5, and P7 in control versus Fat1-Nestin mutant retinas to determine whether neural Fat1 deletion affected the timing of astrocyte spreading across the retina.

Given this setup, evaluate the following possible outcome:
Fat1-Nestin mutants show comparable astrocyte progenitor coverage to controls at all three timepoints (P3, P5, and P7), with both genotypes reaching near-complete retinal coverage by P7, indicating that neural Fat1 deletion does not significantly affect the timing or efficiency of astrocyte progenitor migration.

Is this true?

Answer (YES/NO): NO